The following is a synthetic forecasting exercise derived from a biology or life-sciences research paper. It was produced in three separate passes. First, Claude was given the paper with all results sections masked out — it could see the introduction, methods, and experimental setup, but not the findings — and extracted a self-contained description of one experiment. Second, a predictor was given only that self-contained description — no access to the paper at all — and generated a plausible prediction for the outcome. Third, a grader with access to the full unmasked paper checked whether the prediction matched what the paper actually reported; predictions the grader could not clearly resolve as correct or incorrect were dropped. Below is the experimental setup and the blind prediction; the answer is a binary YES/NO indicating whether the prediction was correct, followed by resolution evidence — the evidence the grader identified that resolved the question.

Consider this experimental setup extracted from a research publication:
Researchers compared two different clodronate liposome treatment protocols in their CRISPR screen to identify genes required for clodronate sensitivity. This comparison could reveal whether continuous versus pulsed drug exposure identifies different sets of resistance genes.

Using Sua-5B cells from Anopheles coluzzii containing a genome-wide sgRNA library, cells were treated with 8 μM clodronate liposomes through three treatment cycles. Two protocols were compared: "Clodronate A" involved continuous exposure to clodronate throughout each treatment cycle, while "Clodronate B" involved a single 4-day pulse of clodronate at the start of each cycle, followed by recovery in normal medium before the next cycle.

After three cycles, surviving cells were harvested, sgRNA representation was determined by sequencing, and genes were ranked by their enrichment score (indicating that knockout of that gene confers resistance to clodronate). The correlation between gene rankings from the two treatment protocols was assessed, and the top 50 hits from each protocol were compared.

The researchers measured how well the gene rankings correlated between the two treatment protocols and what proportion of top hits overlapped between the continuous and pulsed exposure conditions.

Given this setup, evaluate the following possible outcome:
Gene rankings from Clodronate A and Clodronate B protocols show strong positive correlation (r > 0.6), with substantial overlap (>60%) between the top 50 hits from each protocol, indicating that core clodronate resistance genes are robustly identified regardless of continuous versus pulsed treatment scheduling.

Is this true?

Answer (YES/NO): NO